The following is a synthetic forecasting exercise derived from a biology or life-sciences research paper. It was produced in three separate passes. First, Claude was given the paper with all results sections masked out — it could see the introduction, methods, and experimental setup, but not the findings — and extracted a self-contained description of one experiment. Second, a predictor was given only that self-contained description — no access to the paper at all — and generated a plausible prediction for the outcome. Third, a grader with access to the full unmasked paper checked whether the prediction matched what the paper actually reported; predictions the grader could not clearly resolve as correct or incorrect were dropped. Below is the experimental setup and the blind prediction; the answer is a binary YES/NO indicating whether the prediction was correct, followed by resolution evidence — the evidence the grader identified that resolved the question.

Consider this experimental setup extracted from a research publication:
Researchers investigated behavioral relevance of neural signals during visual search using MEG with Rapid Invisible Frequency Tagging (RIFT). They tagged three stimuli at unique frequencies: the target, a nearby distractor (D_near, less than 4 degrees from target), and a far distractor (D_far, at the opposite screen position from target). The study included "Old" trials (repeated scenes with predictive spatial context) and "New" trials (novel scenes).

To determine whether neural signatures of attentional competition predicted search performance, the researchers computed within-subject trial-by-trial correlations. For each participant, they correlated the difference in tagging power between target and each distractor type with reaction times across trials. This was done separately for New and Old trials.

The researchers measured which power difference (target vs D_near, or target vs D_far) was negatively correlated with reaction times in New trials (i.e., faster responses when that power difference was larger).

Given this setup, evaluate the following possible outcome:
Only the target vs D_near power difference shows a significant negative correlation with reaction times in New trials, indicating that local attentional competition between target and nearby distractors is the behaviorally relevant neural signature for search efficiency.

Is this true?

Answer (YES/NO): NO